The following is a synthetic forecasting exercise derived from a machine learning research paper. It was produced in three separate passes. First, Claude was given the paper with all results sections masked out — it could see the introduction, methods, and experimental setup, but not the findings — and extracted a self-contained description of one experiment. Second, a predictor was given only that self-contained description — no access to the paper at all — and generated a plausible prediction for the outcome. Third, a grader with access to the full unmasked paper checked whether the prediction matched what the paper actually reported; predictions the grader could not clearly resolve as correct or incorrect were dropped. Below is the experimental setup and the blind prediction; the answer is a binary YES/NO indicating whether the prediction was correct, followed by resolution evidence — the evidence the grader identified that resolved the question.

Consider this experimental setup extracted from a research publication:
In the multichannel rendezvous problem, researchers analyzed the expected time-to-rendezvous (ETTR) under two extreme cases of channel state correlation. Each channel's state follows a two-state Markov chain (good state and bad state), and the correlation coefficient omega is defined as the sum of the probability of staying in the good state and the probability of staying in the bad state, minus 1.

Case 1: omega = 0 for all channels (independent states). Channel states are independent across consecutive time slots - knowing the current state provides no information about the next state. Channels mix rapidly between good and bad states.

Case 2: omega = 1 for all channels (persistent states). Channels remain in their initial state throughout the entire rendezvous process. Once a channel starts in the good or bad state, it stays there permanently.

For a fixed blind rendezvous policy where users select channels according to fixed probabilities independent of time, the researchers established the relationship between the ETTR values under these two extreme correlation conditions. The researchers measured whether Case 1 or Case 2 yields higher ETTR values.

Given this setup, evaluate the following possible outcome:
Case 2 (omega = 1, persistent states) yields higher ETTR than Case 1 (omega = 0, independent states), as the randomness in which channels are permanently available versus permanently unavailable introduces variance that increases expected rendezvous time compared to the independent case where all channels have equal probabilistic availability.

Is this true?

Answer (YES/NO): YES